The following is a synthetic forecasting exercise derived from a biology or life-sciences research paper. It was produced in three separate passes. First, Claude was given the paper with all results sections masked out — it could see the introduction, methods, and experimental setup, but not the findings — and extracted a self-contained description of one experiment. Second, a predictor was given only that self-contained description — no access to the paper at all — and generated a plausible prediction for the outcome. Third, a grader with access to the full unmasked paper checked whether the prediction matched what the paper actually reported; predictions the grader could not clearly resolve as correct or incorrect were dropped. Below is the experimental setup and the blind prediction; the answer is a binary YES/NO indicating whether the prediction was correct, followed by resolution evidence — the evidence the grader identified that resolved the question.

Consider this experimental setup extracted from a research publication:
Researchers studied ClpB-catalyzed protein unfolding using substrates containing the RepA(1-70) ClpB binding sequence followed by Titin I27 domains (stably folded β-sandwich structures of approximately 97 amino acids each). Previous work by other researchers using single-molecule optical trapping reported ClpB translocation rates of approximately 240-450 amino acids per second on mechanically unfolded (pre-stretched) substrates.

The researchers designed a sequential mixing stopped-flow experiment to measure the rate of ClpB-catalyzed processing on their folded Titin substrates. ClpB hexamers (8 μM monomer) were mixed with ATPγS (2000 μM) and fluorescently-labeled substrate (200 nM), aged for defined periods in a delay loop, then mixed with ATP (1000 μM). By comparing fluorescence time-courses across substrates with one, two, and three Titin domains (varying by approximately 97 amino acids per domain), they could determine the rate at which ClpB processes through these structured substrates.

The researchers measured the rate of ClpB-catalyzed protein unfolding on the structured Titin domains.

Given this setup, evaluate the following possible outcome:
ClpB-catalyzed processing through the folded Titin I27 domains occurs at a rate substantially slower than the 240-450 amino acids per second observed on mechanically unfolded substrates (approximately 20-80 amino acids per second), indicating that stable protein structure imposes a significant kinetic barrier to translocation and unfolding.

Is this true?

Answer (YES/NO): NO